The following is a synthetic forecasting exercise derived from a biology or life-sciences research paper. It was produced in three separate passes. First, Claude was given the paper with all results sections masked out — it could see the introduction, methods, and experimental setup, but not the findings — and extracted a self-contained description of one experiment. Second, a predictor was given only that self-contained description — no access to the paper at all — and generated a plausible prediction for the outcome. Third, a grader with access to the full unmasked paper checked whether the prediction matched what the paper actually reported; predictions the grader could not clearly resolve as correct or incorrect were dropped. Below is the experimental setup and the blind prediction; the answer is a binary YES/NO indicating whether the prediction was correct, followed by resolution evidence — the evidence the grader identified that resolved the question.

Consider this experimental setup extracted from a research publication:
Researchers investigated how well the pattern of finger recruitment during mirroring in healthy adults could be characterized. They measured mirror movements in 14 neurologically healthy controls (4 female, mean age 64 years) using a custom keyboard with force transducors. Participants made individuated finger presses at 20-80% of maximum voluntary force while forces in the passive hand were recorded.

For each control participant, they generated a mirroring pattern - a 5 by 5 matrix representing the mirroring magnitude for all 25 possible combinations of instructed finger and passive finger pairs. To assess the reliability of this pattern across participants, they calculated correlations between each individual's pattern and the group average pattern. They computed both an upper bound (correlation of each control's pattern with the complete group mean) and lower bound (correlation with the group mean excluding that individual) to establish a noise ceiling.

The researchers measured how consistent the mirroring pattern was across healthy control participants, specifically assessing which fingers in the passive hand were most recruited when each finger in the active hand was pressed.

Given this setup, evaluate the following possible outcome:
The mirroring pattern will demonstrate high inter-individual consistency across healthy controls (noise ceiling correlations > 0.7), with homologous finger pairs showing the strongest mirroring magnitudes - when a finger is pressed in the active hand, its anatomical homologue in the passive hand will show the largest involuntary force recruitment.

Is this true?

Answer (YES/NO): YES